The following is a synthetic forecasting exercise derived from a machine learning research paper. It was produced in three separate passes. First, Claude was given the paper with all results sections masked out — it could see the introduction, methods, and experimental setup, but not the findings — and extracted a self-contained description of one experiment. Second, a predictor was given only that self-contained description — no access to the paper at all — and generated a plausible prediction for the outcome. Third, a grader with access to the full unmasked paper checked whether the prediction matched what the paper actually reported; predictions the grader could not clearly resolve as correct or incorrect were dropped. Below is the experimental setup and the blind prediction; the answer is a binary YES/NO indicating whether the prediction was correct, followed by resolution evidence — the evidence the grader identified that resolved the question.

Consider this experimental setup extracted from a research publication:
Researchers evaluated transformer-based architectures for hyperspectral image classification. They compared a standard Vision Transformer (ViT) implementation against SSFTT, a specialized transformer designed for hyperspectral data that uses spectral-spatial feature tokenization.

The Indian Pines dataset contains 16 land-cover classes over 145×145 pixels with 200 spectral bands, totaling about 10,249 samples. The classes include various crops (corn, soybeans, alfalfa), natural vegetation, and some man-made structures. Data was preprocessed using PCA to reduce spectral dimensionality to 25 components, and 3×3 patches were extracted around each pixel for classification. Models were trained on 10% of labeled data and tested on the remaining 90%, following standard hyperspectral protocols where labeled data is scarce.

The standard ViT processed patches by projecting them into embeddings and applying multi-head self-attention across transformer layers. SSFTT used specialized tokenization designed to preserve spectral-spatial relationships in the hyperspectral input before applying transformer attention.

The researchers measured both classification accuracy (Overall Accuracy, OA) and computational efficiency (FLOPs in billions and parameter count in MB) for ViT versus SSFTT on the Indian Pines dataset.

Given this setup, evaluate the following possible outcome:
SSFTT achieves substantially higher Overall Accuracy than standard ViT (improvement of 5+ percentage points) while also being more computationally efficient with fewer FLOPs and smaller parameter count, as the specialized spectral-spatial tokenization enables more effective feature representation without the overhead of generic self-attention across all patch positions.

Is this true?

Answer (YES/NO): YES